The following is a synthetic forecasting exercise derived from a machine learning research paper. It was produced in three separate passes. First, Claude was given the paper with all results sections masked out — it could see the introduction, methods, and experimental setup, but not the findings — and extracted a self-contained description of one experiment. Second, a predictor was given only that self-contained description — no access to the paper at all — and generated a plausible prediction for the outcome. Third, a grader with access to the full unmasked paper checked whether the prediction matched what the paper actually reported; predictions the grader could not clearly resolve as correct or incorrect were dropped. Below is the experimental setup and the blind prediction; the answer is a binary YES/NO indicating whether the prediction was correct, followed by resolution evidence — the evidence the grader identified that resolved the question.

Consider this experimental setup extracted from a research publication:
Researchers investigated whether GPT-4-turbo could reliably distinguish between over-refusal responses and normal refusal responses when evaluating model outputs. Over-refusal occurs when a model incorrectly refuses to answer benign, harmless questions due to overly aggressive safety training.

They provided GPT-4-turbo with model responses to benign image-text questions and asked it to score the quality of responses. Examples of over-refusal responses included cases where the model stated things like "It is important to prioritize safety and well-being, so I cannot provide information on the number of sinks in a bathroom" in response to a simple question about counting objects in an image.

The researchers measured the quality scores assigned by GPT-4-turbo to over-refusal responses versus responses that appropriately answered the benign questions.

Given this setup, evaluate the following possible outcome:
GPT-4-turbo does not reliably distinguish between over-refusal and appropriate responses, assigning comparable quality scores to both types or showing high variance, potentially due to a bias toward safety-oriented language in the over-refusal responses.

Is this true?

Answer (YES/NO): NO